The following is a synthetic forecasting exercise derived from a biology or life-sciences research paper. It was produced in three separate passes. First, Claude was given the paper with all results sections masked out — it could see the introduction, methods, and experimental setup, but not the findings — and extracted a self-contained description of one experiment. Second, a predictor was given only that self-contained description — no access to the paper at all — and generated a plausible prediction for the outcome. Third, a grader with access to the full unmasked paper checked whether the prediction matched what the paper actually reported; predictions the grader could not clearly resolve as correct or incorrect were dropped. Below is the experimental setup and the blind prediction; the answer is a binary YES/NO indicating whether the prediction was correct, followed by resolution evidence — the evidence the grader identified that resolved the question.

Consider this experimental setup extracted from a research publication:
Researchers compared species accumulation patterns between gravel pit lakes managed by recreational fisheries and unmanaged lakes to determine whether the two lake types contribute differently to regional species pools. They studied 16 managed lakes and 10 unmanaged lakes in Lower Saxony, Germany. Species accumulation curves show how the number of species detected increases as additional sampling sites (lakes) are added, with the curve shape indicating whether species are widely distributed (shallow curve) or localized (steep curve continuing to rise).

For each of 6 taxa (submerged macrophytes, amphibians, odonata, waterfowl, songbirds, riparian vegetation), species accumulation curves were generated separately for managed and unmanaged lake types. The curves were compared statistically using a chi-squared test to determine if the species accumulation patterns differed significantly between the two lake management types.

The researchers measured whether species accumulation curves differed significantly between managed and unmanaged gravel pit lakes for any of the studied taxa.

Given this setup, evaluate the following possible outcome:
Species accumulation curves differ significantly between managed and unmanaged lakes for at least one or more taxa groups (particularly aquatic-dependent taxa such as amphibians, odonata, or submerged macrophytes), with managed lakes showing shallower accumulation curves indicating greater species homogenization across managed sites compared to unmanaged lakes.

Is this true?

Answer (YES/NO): NO